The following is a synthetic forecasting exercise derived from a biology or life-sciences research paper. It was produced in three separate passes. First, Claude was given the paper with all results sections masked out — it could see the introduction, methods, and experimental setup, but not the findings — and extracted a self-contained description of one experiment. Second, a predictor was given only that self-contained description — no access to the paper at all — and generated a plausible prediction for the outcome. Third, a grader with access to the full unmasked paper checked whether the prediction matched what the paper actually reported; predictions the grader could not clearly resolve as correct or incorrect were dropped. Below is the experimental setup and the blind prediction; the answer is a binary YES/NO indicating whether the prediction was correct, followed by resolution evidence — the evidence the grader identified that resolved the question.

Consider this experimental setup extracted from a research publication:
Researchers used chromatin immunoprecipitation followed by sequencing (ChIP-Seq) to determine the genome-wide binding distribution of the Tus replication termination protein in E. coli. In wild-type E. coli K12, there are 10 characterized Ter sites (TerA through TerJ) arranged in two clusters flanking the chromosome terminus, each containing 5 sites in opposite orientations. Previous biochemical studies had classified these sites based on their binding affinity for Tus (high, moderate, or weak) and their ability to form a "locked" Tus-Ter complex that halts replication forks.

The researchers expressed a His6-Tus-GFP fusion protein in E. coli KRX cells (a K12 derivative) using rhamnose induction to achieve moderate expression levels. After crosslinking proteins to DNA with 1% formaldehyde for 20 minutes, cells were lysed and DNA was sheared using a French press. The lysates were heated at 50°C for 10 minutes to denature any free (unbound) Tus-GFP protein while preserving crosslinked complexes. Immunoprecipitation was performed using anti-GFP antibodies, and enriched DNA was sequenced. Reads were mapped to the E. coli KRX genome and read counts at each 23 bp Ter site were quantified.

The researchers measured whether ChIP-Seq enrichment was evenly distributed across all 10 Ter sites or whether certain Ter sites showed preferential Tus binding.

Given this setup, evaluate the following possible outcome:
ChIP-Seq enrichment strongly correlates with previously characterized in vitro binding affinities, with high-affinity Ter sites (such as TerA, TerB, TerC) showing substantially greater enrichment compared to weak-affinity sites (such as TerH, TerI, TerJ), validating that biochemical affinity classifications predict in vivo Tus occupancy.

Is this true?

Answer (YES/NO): YES